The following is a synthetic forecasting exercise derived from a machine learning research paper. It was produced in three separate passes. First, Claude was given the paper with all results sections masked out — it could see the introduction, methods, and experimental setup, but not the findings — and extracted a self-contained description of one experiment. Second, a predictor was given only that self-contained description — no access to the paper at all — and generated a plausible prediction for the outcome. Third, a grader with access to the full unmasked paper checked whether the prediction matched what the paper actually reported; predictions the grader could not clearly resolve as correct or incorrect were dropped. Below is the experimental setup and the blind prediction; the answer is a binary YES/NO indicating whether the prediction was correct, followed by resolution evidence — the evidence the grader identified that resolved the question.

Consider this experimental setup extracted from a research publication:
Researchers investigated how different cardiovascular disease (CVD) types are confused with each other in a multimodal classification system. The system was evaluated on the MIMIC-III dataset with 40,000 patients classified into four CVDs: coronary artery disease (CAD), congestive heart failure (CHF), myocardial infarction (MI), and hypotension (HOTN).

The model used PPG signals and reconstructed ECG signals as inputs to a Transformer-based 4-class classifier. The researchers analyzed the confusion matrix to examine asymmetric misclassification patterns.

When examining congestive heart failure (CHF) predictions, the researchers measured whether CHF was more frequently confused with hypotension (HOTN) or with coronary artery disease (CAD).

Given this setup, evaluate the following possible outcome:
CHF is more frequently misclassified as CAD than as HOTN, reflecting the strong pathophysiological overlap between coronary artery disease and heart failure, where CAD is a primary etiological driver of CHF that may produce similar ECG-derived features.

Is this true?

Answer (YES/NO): YES